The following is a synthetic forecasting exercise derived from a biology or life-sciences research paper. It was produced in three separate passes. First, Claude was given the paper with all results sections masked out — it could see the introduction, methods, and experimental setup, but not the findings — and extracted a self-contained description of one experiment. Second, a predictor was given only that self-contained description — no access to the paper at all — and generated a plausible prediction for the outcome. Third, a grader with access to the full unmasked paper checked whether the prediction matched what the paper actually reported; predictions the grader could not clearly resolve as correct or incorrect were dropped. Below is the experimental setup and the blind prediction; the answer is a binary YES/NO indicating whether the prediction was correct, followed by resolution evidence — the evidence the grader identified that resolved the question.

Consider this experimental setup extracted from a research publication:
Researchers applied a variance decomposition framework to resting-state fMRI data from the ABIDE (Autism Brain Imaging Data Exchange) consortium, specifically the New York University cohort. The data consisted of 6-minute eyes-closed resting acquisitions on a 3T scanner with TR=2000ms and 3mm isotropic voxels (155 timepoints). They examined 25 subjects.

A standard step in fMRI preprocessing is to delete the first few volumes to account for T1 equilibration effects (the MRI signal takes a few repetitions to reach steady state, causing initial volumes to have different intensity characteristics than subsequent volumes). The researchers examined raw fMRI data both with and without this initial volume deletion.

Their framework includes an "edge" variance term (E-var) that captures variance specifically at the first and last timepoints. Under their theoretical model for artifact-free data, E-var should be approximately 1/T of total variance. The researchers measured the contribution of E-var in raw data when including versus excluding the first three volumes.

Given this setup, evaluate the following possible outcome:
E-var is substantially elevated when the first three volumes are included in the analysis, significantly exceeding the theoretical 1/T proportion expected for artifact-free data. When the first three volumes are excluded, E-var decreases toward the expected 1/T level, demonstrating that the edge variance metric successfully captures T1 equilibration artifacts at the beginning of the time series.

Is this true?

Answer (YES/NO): YES